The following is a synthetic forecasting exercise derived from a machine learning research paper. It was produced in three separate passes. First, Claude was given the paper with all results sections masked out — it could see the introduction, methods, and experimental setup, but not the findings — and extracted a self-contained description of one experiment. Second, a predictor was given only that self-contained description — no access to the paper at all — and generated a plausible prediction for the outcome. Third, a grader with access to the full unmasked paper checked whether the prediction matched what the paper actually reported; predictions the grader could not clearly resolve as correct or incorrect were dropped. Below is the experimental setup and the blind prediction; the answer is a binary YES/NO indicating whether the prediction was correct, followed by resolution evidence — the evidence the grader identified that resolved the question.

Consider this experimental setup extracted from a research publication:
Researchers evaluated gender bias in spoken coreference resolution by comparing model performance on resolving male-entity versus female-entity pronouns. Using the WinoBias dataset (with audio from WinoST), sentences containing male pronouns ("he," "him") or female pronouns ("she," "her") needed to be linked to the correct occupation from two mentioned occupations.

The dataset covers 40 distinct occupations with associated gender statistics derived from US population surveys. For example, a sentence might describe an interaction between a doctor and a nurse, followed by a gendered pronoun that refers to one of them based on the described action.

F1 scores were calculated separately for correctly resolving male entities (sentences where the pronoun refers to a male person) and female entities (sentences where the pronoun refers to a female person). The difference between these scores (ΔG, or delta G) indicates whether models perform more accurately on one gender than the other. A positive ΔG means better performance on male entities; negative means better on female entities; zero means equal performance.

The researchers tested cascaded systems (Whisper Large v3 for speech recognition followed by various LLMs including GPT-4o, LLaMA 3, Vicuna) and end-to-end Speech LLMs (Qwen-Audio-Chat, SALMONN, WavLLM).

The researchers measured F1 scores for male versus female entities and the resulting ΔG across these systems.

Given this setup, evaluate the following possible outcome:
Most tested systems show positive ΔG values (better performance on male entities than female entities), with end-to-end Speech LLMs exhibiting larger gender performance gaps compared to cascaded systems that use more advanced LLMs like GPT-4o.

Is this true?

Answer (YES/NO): NO